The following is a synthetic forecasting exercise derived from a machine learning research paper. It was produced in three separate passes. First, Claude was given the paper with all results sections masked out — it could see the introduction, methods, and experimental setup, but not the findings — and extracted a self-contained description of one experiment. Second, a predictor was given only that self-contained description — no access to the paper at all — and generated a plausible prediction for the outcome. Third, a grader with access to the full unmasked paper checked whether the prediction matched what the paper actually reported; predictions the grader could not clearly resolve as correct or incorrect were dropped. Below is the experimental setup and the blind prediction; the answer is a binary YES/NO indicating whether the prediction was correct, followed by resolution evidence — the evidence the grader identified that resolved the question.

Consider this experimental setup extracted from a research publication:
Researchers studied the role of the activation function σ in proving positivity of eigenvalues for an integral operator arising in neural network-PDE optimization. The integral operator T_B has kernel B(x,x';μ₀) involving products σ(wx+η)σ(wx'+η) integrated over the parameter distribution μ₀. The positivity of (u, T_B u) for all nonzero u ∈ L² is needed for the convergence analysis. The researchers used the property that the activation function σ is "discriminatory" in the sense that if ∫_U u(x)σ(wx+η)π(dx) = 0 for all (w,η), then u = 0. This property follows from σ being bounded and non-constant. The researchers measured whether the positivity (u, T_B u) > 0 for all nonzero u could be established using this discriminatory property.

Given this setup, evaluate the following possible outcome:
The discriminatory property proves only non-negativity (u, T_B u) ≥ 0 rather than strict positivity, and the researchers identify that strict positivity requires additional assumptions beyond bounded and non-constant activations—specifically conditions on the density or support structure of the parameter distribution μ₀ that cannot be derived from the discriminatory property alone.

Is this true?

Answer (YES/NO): NO